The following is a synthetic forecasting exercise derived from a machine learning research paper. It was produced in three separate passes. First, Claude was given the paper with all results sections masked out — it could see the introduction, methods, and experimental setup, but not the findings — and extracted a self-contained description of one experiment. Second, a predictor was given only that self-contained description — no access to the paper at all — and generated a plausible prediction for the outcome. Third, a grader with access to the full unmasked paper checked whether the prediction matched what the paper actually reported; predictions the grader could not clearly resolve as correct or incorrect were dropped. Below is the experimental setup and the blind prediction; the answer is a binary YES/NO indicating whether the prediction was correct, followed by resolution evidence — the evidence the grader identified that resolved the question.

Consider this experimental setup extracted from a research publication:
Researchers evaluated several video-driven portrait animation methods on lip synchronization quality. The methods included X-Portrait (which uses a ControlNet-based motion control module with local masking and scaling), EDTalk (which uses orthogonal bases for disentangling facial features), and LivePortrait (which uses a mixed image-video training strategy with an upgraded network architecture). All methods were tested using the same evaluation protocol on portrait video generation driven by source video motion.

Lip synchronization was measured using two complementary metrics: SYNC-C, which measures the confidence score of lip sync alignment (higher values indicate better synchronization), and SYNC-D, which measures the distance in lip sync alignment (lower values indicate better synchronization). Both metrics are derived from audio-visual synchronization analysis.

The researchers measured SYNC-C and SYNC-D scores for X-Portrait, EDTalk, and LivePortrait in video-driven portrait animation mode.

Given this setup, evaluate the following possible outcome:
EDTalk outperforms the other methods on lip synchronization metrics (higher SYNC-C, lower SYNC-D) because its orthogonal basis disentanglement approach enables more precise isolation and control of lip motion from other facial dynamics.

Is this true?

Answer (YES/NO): YES